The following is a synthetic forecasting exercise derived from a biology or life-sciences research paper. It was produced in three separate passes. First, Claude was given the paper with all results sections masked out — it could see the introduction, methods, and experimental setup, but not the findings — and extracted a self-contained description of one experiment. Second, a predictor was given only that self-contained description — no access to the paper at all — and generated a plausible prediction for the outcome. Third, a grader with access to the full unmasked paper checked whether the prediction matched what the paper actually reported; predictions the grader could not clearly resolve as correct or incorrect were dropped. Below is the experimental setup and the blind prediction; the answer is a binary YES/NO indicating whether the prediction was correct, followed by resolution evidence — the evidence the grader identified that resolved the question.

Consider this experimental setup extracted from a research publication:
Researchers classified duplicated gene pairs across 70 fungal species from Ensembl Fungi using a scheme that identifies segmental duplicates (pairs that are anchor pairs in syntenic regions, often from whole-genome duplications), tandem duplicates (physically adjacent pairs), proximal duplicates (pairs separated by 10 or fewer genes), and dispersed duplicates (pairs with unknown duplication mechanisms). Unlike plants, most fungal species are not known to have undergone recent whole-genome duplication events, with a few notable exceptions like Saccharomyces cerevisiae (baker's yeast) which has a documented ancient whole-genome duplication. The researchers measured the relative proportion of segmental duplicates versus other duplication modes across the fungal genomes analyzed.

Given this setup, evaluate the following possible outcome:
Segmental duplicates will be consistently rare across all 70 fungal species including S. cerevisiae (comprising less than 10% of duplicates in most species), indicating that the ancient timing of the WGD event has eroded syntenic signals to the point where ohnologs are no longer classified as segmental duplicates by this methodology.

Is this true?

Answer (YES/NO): NO